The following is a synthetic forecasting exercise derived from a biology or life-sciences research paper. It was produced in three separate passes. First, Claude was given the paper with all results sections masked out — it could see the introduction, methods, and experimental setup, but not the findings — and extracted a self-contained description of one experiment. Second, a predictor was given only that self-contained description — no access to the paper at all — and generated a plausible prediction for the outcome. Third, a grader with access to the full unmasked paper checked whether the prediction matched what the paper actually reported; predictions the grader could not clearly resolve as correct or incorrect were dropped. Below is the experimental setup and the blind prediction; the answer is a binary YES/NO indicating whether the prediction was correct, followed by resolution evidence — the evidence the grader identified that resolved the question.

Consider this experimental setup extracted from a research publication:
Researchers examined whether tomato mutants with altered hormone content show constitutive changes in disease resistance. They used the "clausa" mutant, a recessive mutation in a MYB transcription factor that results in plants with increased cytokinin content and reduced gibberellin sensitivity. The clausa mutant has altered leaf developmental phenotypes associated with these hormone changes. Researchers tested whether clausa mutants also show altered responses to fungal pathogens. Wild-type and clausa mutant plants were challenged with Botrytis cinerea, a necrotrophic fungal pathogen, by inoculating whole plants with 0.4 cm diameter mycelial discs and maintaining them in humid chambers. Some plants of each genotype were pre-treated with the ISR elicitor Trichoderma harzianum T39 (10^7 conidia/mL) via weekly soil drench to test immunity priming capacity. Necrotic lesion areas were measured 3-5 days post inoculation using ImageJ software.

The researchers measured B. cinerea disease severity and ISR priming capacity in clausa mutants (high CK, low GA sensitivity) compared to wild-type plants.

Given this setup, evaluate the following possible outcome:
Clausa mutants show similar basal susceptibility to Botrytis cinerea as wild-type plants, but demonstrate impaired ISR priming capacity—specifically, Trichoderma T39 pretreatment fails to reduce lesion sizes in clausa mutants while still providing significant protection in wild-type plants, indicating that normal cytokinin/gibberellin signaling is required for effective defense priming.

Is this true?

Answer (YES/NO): NO